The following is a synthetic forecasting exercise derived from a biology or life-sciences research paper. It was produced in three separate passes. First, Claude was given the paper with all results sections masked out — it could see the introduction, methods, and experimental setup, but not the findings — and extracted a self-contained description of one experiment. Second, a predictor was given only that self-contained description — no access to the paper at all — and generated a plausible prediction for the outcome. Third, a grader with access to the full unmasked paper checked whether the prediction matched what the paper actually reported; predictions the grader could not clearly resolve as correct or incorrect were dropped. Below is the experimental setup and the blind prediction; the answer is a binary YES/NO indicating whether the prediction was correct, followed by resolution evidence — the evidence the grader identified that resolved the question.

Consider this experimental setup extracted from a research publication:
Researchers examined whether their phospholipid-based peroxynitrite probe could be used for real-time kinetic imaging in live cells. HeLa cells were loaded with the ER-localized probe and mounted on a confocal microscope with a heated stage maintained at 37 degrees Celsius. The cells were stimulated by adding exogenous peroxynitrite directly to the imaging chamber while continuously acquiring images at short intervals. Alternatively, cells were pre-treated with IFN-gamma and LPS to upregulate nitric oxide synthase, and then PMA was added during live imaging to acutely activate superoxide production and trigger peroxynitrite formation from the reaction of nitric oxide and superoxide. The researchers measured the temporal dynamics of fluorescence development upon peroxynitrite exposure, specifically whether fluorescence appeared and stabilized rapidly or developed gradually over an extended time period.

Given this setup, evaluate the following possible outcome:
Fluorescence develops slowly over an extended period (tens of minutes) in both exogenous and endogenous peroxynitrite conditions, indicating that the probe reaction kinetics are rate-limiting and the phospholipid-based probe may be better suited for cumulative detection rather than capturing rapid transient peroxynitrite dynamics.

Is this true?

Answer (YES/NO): NO